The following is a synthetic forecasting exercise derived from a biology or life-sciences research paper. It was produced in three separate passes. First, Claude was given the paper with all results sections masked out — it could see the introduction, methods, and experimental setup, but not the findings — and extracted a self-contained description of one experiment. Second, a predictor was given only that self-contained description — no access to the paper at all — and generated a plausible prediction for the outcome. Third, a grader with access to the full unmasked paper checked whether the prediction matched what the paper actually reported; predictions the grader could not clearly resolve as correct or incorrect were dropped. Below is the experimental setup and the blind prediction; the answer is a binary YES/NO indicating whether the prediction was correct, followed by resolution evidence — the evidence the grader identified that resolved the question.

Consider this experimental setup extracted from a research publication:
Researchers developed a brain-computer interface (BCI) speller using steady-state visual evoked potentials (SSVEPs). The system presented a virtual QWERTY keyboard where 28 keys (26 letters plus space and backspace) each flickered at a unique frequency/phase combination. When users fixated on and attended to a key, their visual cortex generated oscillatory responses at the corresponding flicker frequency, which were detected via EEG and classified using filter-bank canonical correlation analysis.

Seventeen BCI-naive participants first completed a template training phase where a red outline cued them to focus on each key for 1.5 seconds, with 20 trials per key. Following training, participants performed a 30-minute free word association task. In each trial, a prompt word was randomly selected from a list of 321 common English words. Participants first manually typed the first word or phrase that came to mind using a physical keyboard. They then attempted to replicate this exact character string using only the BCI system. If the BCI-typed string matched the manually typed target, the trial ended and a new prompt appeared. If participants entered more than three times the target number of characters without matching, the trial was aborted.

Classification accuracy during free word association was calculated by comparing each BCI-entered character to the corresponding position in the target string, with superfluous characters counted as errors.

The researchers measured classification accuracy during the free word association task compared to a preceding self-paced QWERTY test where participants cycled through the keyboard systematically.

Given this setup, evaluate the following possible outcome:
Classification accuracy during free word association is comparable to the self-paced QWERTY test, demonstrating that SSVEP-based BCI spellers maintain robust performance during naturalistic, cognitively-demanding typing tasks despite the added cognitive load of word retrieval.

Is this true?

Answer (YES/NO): NO